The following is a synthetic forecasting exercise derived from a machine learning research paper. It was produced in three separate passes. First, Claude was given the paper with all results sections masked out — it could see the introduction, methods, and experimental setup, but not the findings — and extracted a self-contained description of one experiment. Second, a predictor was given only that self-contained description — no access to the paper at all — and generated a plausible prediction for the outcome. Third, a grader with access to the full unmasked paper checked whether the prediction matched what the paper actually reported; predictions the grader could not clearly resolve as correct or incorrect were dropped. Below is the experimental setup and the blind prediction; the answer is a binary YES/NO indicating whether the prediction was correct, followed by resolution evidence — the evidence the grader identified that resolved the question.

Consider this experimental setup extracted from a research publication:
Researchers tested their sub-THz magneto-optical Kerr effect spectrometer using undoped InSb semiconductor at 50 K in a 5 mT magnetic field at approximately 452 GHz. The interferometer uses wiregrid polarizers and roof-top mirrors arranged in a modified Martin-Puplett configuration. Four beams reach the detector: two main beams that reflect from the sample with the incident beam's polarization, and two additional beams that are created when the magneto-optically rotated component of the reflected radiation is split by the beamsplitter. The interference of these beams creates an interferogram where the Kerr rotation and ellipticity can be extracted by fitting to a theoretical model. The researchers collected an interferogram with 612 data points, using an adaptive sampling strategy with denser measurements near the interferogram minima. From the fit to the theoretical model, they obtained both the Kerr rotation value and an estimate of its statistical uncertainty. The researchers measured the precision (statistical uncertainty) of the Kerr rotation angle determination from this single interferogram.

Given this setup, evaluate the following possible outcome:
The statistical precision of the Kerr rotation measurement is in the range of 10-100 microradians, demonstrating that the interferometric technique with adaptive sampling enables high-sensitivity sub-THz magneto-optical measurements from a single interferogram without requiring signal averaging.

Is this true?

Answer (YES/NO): NO